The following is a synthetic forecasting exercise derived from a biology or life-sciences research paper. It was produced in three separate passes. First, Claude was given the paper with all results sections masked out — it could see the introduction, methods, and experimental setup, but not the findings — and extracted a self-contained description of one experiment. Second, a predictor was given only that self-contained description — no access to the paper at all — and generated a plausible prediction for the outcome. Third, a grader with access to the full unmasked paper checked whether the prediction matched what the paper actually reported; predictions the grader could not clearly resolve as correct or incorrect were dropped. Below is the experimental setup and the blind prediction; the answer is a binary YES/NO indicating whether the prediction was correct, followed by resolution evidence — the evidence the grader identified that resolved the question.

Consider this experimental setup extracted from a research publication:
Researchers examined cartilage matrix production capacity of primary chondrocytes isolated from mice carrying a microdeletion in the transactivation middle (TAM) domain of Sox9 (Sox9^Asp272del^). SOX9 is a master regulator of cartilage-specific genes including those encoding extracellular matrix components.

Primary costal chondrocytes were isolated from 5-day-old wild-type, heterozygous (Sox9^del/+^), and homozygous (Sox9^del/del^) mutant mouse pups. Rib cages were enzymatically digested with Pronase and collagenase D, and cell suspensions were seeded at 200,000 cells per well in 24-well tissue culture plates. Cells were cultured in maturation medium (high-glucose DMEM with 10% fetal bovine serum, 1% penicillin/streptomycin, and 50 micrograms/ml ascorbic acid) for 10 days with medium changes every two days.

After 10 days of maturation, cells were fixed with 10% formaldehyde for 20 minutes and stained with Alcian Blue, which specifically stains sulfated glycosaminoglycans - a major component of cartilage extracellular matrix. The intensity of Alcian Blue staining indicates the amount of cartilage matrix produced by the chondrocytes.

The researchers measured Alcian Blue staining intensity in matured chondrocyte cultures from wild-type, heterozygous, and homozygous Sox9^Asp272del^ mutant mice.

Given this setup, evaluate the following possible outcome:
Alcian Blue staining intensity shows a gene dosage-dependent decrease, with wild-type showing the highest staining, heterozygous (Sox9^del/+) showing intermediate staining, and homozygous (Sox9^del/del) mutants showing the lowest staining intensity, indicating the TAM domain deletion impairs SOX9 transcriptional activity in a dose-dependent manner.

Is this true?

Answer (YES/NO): NO